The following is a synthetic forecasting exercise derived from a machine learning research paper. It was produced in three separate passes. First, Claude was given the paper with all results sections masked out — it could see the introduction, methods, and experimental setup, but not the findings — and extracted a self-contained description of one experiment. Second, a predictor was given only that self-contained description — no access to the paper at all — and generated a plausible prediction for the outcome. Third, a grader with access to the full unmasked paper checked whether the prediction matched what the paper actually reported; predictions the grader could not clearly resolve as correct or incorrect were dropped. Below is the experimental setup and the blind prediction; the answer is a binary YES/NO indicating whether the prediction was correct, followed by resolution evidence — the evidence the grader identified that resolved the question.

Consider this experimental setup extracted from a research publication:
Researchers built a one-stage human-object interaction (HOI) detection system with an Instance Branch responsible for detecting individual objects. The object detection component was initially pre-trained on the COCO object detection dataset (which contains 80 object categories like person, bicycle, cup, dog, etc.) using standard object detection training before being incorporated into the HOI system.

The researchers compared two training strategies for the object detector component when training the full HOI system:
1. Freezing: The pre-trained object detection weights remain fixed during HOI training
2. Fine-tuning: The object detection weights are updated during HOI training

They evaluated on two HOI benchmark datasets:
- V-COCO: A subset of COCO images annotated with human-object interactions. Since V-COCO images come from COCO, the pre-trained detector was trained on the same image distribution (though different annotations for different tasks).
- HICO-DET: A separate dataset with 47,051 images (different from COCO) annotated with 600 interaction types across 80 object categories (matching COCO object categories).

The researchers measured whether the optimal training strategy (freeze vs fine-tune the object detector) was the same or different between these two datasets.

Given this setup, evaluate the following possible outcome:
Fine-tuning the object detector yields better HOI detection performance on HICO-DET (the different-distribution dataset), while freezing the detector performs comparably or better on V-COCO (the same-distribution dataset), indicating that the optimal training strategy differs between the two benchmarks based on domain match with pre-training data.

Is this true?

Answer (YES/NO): YES